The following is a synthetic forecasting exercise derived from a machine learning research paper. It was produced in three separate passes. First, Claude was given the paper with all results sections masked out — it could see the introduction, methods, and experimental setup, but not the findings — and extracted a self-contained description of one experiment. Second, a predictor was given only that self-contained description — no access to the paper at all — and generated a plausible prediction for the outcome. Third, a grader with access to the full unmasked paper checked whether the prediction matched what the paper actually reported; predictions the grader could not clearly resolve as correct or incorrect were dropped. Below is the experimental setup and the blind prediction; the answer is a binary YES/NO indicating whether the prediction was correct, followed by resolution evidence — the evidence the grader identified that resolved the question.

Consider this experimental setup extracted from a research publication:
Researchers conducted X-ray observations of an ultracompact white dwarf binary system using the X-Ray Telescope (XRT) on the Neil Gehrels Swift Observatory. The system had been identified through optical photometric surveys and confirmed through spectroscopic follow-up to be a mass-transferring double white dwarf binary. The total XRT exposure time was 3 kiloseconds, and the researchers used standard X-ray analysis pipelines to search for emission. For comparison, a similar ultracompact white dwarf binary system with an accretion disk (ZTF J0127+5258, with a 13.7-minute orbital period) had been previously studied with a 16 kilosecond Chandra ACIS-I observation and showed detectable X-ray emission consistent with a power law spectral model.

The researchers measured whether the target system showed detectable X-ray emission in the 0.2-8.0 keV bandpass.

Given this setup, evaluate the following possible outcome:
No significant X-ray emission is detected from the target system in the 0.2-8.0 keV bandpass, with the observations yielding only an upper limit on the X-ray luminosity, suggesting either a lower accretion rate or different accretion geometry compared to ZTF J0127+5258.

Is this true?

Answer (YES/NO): YES